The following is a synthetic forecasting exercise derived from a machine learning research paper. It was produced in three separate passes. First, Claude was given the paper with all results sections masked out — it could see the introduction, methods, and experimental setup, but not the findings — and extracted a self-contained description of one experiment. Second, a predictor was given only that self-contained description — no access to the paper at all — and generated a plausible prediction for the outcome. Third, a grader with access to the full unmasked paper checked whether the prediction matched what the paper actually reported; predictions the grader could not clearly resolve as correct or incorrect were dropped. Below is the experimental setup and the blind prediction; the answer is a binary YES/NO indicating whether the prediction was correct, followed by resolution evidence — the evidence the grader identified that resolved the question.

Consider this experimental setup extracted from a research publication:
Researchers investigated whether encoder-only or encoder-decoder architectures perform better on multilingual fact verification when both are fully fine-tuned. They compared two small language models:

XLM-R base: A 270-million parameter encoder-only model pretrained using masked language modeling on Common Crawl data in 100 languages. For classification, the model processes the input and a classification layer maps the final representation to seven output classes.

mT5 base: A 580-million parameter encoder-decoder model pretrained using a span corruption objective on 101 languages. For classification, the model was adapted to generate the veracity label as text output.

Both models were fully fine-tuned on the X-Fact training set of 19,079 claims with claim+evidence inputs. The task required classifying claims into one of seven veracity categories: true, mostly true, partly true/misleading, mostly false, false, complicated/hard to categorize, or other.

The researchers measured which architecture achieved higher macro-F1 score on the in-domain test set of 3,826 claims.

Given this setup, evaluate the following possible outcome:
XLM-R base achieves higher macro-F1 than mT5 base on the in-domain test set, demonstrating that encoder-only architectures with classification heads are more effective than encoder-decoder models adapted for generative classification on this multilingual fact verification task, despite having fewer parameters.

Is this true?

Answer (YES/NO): YES